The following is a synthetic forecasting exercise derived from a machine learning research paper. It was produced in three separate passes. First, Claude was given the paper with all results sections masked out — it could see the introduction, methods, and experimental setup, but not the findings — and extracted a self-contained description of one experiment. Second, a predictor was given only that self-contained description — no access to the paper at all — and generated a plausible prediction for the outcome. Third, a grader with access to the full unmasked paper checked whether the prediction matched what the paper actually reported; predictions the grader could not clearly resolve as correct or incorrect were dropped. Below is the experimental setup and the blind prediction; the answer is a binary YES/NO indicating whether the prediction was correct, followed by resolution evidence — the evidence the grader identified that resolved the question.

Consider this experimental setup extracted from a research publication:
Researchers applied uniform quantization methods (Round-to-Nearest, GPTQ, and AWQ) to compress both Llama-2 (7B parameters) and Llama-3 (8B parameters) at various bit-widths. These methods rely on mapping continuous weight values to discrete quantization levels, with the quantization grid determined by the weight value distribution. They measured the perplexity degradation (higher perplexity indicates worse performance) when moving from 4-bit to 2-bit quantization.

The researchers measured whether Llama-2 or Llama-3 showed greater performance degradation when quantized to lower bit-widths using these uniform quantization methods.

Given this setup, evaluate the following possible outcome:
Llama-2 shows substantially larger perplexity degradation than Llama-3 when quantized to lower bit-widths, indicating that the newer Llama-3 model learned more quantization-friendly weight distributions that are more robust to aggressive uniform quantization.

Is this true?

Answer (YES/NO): NO